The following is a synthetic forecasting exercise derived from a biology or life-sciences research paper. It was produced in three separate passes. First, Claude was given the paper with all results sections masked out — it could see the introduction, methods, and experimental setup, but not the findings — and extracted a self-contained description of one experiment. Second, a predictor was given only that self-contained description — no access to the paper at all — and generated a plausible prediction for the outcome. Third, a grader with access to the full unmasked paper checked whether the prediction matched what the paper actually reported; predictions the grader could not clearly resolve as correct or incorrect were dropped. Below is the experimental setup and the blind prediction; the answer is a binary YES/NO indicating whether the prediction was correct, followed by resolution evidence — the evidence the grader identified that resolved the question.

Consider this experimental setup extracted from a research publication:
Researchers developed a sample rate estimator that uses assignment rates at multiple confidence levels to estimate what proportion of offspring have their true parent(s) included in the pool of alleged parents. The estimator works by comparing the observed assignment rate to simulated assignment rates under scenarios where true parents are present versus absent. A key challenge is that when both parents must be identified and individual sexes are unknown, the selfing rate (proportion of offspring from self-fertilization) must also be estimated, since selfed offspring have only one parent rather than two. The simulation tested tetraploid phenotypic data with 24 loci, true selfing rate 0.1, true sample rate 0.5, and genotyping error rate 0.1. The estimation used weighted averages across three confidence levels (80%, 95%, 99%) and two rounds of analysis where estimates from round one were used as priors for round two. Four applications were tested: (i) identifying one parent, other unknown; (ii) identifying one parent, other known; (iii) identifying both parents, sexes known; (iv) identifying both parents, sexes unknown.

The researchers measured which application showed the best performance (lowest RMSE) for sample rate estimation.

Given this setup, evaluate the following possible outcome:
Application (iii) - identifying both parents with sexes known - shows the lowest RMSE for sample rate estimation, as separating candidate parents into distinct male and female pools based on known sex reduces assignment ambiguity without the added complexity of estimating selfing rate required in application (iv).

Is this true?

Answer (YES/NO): YES